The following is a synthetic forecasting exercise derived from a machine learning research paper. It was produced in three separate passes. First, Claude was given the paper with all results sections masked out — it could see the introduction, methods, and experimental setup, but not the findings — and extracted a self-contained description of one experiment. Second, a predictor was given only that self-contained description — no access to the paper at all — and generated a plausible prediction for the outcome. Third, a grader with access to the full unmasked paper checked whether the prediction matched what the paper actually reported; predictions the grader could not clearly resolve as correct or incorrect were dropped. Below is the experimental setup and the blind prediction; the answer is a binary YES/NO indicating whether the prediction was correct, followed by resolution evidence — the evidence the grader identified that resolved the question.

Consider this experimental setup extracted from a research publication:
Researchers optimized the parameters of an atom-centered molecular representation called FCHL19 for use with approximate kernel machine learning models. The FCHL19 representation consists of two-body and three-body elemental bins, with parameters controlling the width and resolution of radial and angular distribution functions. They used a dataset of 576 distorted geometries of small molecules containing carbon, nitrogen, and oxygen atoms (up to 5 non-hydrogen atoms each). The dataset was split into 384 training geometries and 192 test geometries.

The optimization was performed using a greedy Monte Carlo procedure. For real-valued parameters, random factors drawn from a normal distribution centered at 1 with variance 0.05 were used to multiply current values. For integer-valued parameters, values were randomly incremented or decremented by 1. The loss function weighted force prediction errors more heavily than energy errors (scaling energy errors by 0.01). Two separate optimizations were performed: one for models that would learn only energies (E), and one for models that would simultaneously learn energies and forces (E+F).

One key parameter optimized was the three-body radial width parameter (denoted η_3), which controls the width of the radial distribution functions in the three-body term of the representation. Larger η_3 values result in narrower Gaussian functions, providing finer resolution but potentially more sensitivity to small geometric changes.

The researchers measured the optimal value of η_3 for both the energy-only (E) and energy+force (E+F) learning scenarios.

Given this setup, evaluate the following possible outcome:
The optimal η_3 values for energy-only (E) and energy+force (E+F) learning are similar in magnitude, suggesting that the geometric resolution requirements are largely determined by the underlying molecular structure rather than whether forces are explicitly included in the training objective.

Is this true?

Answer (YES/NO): NO